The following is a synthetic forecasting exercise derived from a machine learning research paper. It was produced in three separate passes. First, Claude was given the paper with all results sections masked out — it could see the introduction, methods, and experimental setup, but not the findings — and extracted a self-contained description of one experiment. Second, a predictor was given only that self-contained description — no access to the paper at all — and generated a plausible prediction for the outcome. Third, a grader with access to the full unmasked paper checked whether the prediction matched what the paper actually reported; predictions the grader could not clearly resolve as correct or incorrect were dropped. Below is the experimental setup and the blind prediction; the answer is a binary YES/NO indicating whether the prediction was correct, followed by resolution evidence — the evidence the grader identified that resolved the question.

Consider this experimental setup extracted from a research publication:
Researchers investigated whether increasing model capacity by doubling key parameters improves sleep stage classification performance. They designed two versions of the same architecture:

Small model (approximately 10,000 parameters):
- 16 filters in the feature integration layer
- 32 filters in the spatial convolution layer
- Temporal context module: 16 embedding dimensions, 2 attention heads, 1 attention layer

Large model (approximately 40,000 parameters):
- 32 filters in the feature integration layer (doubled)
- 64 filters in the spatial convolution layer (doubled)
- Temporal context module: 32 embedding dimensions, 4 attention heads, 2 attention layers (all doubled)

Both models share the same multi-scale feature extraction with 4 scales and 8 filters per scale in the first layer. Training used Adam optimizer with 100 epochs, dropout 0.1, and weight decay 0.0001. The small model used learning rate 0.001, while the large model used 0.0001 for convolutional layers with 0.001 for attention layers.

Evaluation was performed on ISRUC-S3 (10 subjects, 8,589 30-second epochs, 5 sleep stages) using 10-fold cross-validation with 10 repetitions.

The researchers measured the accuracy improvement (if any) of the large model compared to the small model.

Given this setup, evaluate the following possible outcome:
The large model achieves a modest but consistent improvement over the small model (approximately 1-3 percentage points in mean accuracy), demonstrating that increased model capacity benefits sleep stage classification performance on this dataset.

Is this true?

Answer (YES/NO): NO